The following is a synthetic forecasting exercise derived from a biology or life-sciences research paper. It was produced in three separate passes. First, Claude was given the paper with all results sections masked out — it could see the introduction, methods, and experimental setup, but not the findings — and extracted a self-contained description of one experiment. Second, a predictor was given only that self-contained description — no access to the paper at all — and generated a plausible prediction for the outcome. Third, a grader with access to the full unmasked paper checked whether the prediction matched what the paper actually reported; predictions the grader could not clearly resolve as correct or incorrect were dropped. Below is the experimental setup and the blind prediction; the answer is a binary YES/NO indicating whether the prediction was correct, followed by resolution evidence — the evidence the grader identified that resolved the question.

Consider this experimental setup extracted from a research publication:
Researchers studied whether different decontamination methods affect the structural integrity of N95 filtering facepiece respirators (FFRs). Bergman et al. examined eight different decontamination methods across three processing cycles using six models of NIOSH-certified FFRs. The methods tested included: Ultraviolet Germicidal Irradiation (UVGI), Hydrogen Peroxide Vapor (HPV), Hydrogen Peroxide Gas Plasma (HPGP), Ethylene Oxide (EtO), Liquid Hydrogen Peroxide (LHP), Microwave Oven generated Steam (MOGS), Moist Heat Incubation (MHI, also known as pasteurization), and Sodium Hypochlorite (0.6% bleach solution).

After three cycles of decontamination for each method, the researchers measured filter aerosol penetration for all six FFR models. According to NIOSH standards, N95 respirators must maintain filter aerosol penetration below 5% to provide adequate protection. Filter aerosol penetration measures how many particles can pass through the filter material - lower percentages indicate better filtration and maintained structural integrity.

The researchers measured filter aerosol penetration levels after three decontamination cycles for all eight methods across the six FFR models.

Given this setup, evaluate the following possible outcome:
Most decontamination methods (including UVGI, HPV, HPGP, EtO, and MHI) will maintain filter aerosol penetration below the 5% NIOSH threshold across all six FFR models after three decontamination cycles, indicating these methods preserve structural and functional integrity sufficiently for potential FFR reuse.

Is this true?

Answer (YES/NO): NO